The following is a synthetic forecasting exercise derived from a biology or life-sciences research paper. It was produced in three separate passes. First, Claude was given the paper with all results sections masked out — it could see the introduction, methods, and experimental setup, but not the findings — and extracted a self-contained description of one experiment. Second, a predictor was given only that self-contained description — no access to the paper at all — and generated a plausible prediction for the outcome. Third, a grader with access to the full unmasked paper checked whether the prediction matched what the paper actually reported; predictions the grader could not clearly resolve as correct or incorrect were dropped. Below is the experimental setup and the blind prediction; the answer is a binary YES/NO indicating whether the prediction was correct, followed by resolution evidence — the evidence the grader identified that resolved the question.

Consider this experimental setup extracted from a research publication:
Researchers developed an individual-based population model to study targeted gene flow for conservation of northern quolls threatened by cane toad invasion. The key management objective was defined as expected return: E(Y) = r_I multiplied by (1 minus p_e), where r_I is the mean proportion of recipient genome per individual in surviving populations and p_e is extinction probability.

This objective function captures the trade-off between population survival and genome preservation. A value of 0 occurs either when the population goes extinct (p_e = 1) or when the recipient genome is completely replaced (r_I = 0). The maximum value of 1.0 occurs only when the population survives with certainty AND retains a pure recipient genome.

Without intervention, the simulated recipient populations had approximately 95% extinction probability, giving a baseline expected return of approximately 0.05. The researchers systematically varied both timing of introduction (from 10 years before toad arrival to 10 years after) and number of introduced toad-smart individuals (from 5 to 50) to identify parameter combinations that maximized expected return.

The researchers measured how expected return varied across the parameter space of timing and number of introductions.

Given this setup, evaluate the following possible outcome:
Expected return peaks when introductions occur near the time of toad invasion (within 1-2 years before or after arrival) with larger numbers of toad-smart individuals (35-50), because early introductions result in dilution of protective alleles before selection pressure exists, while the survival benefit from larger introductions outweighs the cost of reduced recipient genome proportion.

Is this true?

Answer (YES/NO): NO